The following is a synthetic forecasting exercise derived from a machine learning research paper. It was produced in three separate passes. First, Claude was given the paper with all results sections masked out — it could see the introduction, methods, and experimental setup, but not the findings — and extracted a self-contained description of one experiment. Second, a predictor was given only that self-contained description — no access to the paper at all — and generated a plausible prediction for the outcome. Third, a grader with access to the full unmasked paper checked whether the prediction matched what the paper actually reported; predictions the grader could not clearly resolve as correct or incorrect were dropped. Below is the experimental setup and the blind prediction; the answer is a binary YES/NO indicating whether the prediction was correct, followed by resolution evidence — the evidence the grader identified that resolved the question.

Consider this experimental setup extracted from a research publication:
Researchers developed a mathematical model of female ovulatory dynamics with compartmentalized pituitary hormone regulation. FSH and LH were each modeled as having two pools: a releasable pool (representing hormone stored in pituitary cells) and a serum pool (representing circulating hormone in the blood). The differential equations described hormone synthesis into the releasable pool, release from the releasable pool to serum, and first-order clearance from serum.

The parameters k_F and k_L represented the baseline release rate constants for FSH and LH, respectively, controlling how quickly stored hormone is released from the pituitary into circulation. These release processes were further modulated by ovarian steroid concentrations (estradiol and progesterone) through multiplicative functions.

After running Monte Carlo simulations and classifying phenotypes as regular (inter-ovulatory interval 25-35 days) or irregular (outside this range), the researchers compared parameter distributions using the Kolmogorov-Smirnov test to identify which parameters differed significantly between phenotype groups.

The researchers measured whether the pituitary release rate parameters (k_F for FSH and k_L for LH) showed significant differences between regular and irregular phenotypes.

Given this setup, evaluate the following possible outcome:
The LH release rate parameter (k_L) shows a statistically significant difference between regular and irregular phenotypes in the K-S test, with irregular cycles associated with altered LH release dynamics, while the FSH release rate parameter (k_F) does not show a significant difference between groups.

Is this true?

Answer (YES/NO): NO